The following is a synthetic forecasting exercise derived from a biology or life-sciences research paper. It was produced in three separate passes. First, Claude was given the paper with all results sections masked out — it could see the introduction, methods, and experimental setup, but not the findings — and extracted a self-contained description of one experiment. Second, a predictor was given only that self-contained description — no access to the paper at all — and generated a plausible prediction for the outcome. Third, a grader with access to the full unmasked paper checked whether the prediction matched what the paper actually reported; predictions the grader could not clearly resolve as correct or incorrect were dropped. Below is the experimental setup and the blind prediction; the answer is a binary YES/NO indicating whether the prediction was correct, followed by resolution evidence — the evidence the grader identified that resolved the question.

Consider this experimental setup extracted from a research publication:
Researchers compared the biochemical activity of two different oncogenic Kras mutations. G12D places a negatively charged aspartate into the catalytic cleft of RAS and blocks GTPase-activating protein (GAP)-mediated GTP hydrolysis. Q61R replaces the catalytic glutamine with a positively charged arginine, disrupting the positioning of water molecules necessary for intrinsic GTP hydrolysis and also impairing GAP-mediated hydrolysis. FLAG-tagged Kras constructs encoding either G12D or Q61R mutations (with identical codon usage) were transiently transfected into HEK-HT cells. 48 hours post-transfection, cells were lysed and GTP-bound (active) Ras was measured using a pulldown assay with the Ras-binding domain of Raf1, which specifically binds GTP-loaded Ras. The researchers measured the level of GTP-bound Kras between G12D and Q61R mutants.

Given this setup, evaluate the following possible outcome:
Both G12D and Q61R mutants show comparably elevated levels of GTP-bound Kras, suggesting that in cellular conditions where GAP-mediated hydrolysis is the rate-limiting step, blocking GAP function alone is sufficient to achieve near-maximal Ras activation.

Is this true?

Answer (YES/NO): NO